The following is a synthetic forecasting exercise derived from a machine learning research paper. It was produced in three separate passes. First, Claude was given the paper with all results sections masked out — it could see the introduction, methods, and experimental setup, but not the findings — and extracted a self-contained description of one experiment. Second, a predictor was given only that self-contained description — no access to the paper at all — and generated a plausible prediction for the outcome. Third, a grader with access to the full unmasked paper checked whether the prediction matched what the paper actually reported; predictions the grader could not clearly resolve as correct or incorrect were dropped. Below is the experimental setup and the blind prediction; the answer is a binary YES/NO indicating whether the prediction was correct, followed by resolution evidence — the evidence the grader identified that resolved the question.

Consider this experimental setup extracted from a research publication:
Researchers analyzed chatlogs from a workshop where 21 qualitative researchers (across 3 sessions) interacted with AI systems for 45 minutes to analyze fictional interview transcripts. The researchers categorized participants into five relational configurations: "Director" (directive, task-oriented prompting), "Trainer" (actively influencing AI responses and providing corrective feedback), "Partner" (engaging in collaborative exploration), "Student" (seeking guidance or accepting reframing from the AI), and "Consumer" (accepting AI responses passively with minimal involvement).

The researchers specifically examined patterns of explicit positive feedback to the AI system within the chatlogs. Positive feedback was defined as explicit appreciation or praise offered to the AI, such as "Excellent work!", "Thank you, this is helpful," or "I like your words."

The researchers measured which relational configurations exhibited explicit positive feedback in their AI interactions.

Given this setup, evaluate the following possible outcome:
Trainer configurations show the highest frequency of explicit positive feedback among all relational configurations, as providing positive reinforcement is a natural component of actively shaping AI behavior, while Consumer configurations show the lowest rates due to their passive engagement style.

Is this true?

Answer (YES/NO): NO